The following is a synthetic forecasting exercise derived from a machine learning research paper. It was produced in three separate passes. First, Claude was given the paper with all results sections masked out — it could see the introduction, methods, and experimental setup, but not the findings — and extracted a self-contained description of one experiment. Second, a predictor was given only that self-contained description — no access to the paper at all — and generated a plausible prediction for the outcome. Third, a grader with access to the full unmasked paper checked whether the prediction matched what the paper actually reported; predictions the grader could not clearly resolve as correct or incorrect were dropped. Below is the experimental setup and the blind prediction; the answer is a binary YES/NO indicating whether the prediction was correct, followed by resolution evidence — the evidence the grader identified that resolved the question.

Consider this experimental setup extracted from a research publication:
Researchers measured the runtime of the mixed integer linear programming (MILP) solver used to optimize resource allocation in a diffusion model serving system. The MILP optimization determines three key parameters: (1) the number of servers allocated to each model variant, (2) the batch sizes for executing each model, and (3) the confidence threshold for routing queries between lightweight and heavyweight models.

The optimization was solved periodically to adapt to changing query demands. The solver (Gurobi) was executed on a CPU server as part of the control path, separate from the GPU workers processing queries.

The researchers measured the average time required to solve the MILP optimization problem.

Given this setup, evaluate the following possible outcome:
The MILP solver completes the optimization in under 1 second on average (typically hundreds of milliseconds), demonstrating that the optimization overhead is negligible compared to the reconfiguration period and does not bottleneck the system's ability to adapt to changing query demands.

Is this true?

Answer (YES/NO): NO